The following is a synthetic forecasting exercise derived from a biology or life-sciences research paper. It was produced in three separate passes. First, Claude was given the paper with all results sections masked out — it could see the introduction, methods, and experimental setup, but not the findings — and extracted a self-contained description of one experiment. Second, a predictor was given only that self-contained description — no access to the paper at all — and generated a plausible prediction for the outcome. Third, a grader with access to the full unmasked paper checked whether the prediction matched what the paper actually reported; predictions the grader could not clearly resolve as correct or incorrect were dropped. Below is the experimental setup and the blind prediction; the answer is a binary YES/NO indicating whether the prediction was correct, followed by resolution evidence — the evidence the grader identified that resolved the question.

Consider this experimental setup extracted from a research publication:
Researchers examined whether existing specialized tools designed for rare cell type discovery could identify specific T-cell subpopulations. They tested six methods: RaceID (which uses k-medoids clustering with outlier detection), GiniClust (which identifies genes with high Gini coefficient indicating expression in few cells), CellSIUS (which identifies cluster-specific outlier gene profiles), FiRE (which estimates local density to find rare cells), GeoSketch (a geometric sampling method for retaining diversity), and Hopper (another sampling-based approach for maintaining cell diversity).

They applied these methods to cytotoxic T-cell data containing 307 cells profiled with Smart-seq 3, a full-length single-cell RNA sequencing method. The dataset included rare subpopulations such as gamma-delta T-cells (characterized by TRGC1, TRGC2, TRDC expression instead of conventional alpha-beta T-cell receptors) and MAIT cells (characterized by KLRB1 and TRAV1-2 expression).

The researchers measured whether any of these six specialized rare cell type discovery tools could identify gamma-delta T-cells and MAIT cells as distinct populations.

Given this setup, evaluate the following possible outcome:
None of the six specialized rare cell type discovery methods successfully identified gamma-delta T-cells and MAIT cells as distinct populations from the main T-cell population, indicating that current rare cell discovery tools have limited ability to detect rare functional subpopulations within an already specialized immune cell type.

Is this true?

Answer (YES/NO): YES